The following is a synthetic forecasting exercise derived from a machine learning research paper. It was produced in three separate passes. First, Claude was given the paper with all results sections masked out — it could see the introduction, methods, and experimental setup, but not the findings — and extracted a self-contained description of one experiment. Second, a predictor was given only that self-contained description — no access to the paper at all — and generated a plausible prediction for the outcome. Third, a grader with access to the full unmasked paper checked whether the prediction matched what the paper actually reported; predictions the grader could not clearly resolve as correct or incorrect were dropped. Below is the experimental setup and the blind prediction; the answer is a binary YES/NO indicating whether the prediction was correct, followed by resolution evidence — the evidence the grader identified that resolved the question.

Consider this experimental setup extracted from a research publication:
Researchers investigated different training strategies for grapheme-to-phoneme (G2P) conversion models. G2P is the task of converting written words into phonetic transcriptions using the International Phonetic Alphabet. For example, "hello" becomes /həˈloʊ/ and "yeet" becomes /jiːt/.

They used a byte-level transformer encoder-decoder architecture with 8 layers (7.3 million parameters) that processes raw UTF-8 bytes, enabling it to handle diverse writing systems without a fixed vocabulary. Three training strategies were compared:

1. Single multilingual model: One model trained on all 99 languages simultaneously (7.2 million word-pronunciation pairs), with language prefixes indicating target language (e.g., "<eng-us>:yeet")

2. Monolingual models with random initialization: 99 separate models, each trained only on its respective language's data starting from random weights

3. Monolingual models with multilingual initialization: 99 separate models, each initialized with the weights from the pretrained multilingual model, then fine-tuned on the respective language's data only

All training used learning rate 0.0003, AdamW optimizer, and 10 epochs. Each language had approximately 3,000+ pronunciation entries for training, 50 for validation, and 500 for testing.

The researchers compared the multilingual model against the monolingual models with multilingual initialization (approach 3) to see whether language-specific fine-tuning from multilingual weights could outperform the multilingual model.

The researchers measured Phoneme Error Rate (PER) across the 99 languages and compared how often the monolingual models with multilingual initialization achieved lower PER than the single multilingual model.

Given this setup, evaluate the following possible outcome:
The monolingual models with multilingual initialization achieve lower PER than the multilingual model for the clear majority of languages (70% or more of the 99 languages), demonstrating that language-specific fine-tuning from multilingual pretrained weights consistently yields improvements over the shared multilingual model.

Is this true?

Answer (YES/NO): NO